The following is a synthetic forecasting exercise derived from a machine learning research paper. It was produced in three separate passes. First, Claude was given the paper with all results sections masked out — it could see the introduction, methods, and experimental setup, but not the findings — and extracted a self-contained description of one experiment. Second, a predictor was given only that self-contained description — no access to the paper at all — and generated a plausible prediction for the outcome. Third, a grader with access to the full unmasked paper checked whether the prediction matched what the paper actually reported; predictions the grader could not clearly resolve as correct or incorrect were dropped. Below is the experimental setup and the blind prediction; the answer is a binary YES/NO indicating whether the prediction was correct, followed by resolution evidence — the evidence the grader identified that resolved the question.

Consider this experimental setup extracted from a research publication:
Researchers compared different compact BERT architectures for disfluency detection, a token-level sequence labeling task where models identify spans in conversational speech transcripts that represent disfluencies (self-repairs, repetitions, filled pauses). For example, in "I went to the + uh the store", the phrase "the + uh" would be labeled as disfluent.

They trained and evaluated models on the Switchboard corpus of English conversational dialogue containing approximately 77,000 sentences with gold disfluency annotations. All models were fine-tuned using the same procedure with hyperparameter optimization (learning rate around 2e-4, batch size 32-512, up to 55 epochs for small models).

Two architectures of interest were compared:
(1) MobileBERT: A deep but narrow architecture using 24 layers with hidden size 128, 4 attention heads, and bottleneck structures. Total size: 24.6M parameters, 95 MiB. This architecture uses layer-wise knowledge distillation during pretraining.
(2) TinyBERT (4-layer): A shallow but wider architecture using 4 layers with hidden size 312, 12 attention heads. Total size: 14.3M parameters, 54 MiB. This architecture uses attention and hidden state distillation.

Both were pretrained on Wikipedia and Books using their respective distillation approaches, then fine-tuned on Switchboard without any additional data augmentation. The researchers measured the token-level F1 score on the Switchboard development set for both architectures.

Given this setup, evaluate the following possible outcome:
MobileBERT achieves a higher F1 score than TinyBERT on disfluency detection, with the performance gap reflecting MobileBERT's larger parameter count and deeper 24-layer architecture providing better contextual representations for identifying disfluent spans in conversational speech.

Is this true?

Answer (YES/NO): YES